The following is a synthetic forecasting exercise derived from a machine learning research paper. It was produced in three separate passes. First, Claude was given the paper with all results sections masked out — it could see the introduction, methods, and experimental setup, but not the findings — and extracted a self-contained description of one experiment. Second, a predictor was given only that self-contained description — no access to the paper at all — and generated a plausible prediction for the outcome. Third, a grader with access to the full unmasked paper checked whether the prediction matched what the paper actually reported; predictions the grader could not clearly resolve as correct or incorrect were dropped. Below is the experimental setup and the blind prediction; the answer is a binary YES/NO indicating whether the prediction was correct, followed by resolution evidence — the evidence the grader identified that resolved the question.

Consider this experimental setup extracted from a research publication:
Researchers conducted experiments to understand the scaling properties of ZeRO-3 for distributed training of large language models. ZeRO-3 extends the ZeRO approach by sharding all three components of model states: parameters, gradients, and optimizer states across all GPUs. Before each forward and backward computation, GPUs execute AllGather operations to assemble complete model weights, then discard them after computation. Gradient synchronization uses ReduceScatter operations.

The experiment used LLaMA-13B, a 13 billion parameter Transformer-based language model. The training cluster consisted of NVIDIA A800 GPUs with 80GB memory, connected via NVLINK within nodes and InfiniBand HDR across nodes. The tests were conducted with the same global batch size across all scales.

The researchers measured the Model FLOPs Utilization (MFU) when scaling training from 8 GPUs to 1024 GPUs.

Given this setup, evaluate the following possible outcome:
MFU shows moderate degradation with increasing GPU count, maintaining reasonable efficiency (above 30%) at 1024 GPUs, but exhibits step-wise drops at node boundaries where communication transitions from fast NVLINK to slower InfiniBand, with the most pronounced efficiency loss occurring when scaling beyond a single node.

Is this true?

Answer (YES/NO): NO